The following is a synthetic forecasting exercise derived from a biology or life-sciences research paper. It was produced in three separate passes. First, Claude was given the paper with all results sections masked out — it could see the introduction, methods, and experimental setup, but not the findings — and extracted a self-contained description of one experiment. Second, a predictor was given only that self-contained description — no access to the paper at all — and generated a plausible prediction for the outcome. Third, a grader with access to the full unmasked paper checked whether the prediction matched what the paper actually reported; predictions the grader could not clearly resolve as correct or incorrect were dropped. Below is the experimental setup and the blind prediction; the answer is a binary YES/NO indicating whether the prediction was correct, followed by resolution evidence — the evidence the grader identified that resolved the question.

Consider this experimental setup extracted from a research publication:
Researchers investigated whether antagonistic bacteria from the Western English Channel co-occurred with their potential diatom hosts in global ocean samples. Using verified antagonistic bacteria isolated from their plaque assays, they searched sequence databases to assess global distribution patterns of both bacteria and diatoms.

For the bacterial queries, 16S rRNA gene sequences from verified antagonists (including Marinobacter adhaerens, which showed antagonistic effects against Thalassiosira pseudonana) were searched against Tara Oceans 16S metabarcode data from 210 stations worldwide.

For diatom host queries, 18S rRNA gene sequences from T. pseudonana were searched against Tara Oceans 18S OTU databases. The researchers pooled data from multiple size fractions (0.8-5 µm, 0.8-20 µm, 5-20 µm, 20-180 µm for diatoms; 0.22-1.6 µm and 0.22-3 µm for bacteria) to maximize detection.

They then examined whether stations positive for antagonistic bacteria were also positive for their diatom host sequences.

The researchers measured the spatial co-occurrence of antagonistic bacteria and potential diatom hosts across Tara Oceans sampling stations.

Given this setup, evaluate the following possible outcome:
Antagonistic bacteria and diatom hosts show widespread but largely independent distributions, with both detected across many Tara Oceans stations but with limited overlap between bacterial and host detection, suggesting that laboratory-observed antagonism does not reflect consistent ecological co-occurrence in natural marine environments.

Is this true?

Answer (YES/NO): NO